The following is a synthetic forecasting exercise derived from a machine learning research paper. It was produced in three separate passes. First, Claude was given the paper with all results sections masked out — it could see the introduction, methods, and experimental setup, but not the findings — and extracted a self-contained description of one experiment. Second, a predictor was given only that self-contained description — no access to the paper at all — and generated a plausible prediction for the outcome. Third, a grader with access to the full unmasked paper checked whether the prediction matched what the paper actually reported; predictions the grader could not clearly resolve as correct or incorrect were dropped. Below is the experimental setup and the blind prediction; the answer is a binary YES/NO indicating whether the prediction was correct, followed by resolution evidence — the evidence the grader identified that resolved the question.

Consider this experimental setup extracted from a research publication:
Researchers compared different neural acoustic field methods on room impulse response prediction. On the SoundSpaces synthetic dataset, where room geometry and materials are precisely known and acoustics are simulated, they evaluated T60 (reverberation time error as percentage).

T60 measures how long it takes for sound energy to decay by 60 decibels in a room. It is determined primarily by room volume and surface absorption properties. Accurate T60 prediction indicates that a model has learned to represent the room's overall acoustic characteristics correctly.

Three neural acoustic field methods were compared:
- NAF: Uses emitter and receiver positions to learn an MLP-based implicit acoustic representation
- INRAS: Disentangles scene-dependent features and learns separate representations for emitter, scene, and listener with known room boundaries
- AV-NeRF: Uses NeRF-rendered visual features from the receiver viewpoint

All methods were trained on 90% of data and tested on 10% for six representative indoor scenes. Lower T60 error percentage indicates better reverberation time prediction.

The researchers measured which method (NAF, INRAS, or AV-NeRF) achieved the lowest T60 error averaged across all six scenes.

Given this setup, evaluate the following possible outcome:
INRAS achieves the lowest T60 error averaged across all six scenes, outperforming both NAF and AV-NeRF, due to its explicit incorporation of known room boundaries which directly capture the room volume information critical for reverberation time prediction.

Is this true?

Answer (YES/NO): NO